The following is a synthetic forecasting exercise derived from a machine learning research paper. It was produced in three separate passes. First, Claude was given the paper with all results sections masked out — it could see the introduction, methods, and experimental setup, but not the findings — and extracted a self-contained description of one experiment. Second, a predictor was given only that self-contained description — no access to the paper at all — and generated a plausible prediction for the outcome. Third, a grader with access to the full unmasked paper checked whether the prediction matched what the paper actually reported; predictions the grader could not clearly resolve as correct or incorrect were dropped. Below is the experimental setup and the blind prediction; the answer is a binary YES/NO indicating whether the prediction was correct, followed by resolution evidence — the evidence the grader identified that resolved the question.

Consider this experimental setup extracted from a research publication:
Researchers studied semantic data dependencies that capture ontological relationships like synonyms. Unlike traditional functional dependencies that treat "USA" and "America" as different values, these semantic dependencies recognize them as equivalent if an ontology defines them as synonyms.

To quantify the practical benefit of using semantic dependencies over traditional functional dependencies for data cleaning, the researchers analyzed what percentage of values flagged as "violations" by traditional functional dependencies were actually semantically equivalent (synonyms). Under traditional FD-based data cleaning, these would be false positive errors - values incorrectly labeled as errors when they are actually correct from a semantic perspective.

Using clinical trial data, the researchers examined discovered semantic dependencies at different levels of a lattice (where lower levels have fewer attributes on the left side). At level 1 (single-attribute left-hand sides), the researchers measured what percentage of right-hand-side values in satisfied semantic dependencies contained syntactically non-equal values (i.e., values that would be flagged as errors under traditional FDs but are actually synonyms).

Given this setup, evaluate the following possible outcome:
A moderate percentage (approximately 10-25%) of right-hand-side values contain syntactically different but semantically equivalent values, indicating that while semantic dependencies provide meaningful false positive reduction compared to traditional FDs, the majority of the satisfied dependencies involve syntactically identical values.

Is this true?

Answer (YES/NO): NO